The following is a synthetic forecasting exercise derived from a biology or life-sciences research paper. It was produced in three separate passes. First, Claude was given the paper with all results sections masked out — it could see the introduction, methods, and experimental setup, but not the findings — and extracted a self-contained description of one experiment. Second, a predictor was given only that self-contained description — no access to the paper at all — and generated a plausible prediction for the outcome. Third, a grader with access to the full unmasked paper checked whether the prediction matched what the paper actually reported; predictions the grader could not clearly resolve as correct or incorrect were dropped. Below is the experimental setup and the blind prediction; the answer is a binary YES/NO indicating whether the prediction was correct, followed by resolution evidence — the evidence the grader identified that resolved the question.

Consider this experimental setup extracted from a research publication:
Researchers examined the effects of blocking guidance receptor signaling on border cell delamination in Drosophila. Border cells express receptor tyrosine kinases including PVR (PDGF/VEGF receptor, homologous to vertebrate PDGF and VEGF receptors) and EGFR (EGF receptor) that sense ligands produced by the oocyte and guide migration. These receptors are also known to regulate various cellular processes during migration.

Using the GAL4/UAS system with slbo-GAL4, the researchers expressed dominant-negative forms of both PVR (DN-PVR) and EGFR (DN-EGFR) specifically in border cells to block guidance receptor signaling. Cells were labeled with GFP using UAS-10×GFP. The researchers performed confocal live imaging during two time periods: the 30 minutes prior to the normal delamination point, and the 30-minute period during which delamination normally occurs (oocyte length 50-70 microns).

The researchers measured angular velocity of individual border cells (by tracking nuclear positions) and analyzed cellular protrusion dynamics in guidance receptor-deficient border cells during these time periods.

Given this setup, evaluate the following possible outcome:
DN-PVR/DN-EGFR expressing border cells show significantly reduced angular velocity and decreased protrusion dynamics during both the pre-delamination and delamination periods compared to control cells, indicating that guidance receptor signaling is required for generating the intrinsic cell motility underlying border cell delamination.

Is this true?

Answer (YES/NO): NO